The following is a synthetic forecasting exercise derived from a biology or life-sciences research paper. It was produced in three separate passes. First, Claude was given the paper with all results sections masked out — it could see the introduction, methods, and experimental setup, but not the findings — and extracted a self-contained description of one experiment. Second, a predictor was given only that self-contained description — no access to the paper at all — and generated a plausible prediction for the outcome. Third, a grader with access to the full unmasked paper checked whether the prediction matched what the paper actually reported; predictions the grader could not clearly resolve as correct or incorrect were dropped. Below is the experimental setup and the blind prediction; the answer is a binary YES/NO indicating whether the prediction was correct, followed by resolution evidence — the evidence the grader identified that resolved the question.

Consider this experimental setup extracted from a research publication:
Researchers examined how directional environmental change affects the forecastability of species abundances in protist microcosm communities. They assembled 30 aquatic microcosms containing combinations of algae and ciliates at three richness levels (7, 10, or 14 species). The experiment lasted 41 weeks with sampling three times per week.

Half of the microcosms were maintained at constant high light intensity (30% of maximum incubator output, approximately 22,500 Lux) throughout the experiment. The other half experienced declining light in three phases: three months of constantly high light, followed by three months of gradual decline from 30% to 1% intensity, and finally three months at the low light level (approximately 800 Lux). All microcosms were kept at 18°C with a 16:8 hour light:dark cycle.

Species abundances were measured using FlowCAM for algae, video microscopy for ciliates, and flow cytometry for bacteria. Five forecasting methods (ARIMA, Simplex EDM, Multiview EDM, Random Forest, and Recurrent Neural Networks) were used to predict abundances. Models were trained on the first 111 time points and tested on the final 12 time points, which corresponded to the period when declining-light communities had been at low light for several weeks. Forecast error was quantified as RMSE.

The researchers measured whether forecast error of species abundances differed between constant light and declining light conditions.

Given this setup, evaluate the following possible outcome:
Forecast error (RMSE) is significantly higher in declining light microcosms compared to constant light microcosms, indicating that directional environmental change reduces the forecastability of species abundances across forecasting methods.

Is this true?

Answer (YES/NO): NO